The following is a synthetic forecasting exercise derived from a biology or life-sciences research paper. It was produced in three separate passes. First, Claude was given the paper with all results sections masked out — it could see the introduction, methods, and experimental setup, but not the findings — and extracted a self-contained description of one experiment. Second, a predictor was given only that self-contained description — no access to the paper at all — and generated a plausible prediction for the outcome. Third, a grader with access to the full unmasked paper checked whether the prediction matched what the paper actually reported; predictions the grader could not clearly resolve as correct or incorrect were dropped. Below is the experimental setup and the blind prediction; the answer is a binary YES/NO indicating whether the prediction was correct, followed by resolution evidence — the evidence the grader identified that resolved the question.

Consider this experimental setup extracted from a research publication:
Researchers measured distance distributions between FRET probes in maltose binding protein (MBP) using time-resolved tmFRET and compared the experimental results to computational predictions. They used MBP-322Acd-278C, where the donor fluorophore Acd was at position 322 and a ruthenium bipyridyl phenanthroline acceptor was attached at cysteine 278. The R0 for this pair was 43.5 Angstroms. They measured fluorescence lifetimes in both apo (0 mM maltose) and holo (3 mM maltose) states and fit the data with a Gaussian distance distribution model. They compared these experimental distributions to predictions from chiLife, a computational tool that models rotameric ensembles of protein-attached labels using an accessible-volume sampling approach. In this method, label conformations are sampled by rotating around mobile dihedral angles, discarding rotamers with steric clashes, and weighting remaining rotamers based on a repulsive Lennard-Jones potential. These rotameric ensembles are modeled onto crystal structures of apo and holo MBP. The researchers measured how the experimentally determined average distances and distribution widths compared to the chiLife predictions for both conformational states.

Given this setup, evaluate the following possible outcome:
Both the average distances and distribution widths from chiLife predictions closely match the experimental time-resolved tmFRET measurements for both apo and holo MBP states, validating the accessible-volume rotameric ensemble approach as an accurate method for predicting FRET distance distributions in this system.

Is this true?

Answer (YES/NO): NO